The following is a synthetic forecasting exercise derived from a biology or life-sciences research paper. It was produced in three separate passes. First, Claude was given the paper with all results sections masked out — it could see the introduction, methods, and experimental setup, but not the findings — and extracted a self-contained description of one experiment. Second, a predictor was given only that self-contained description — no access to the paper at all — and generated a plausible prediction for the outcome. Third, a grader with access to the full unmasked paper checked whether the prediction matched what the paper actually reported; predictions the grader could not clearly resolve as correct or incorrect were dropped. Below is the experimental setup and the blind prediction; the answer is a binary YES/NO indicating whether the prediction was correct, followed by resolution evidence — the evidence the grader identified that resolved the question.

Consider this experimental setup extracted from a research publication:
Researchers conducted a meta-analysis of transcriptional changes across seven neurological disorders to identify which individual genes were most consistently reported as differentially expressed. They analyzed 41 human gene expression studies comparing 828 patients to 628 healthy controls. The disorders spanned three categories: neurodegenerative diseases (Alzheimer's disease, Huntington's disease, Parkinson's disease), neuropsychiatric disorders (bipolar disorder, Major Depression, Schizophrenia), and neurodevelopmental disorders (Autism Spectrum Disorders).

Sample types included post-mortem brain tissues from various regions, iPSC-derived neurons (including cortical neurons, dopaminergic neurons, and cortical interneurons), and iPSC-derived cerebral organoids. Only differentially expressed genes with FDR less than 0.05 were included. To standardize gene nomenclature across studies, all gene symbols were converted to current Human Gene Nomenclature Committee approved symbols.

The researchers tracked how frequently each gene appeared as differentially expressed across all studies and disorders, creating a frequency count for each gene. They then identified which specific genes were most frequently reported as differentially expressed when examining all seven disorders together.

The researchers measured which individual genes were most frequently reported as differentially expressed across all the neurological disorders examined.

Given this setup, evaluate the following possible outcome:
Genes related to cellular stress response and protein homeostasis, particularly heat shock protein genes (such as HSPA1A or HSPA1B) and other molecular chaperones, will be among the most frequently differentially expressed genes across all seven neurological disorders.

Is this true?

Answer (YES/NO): YES